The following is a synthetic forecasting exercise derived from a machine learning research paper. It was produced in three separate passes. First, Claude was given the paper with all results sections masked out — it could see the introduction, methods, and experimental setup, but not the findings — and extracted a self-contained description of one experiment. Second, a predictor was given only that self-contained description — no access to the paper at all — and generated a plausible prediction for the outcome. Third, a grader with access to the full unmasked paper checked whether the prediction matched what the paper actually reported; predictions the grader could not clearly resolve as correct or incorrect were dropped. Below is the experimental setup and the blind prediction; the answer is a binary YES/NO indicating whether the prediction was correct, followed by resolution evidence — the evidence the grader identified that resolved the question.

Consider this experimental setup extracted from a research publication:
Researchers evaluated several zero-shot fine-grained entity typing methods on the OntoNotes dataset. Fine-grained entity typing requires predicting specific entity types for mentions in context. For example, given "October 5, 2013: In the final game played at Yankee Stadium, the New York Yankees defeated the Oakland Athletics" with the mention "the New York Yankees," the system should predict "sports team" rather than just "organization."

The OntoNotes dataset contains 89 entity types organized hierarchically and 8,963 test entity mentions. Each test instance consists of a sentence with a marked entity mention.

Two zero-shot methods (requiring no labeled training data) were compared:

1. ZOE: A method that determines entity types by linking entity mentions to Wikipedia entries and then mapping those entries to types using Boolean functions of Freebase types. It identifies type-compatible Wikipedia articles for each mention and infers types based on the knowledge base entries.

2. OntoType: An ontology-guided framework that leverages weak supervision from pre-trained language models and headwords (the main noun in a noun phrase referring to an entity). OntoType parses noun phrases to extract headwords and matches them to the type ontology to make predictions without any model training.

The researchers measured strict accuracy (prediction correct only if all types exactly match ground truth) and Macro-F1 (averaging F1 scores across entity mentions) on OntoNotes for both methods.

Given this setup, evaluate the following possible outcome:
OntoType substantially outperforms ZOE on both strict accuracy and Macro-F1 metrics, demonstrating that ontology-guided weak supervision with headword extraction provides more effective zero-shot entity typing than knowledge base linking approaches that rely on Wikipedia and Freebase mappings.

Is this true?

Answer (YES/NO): YES